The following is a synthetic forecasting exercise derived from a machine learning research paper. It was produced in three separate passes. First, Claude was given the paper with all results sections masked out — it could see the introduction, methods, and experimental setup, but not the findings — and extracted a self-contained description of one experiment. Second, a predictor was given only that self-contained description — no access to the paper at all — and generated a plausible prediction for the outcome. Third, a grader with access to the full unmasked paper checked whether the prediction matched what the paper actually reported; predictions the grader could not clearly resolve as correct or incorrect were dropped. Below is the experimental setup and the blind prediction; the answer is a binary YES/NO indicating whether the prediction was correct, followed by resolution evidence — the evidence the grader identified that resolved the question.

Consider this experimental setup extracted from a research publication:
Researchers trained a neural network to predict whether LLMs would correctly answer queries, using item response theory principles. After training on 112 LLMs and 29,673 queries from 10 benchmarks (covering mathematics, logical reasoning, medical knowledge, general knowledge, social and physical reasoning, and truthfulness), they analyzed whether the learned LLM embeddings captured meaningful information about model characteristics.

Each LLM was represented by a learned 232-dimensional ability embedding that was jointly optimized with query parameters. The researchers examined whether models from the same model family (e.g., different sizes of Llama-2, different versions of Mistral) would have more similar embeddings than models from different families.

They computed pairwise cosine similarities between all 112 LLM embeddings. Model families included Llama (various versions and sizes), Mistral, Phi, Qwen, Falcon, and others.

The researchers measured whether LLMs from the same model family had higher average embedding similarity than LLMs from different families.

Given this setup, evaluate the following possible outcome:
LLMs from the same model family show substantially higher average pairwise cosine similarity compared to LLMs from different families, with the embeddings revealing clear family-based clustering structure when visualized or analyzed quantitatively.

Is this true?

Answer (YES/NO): YES